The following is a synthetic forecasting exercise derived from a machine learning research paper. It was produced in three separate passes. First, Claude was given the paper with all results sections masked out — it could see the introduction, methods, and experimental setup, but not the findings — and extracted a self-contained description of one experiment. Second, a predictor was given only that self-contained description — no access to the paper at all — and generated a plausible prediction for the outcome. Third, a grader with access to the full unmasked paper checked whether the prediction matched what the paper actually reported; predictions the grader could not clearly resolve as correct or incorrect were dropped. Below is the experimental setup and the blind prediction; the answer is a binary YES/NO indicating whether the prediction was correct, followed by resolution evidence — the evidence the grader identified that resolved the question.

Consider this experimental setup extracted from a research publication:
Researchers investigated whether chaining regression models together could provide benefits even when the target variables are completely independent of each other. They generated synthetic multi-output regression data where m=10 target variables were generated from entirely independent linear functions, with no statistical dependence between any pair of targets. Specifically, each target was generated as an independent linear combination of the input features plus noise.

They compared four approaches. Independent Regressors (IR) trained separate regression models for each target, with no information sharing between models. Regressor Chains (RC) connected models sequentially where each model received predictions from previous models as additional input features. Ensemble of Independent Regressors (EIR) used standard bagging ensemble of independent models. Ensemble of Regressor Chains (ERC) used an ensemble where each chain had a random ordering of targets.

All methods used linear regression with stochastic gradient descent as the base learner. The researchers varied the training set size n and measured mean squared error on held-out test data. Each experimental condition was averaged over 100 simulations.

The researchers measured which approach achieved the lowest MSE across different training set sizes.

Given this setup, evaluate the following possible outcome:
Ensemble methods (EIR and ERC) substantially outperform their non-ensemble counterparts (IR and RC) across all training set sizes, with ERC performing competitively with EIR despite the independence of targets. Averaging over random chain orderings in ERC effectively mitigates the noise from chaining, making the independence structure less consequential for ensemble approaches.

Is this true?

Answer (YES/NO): NO